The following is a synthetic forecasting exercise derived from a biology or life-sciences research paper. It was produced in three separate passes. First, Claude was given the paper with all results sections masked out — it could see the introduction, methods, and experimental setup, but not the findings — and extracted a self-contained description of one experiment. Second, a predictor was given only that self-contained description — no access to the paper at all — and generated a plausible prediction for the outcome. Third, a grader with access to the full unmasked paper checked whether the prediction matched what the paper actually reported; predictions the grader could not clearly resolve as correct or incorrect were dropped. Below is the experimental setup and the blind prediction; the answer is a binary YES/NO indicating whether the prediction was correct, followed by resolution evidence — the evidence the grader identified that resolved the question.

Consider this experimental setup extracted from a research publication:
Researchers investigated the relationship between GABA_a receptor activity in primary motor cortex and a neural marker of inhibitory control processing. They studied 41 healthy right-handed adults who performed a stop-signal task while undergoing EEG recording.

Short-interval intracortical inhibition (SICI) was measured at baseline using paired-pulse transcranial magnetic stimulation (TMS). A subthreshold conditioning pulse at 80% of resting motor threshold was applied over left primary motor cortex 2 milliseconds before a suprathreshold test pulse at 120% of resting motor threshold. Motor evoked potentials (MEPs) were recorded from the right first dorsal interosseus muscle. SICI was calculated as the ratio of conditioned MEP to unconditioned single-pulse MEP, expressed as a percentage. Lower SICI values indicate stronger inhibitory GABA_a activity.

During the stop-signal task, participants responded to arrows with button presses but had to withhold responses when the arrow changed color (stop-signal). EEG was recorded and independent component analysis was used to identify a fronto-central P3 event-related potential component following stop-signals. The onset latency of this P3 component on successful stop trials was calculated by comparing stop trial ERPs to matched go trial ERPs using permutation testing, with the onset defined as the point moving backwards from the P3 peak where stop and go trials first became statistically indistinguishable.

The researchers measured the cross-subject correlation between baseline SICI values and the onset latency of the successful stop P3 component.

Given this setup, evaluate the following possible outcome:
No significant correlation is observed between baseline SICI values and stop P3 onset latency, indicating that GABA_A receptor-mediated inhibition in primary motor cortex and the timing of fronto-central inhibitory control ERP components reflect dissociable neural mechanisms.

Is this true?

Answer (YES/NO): NO